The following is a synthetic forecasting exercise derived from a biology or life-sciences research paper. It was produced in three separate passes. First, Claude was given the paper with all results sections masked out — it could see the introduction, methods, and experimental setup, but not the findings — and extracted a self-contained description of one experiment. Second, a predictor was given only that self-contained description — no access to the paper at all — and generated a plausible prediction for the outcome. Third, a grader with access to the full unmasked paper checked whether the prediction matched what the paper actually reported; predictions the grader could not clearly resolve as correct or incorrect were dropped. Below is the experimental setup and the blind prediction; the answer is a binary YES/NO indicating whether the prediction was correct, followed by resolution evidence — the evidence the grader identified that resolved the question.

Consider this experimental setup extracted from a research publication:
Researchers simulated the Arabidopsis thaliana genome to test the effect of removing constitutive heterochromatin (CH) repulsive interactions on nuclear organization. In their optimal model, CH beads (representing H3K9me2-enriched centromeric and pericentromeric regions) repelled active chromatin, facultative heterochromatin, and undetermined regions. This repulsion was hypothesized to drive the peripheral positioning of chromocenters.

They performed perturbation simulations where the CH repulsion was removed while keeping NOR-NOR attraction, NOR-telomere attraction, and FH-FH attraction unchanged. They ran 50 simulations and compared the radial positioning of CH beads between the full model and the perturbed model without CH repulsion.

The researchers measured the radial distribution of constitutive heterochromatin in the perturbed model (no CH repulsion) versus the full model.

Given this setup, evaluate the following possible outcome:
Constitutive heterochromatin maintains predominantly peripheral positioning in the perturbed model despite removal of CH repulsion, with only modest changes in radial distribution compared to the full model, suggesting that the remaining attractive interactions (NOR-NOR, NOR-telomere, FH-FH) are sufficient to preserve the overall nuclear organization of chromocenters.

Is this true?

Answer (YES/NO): NO